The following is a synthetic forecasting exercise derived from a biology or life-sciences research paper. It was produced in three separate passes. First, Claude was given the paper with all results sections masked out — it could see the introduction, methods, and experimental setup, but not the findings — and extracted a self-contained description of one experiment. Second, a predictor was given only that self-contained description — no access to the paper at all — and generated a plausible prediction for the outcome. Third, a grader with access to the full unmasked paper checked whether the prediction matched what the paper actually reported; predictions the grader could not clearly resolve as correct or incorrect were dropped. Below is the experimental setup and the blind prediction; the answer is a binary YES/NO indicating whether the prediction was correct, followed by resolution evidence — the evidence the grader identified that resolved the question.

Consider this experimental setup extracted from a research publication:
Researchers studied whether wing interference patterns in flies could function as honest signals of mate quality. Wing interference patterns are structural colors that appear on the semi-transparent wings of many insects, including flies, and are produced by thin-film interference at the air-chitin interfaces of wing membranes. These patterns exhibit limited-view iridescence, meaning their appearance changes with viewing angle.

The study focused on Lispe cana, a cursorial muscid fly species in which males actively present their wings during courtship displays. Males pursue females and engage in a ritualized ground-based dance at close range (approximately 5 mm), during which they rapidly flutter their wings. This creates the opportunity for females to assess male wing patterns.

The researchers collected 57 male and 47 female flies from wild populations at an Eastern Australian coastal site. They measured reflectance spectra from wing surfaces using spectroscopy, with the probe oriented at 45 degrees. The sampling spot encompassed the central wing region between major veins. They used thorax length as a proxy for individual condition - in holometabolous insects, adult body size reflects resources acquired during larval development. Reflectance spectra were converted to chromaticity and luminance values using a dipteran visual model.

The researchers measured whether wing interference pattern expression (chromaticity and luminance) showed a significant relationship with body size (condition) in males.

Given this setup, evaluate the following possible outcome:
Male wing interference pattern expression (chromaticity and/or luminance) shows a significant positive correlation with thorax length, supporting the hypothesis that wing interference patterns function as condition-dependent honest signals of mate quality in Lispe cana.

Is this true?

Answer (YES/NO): NO